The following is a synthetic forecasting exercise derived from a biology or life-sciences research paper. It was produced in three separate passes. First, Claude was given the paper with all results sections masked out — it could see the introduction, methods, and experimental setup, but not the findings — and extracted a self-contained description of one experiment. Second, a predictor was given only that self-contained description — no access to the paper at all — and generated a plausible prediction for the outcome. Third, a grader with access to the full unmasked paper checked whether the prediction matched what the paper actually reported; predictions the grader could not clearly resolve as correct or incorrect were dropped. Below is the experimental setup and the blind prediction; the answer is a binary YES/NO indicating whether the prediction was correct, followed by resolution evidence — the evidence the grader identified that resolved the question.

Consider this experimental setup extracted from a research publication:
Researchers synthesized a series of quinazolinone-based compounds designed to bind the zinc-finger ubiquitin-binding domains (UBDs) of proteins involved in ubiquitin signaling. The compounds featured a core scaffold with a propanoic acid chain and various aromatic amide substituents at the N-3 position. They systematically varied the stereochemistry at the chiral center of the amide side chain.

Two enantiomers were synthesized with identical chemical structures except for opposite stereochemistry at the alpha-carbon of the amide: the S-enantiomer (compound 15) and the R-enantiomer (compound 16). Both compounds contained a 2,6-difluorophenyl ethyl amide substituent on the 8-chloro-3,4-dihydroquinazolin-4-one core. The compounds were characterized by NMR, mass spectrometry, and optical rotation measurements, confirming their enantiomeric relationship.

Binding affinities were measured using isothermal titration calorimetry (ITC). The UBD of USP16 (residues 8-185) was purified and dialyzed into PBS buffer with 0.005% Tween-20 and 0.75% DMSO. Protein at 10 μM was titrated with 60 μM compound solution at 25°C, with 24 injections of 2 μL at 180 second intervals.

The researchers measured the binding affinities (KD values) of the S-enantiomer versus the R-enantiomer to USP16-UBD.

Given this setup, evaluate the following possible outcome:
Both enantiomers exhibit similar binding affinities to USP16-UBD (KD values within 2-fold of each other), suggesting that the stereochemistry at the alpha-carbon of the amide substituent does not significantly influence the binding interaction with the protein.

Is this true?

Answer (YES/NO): NO